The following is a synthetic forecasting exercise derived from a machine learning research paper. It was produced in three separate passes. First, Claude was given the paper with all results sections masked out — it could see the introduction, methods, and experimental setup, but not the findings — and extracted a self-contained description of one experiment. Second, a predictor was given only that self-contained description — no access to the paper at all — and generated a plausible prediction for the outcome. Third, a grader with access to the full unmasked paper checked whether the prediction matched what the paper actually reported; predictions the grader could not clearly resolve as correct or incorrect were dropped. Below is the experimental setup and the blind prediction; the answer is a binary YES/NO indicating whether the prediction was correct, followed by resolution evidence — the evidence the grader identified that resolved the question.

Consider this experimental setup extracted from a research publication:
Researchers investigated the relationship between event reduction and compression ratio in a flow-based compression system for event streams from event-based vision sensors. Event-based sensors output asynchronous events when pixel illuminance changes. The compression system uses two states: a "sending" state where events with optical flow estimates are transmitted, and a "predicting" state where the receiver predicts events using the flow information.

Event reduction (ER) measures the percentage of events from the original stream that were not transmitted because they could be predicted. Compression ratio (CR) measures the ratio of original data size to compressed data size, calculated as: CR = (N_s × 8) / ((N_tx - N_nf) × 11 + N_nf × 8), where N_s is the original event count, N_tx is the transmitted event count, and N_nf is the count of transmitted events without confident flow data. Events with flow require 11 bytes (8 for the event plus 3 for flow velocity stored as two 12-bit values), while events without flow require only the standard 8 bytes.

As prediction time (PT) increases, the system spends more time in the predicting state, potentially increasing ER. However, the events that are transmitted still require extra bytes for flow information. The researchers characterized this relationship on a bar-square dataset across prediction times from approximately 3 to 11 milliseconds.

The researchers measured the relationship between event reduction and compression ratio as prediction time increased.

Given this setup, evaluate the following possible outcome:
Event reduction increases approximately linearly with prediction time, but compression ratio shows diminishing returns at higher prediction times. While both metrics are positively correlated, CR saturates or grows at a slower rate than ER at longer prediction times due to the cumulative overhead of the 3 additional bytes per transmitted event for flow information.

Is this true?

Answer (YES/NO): NO